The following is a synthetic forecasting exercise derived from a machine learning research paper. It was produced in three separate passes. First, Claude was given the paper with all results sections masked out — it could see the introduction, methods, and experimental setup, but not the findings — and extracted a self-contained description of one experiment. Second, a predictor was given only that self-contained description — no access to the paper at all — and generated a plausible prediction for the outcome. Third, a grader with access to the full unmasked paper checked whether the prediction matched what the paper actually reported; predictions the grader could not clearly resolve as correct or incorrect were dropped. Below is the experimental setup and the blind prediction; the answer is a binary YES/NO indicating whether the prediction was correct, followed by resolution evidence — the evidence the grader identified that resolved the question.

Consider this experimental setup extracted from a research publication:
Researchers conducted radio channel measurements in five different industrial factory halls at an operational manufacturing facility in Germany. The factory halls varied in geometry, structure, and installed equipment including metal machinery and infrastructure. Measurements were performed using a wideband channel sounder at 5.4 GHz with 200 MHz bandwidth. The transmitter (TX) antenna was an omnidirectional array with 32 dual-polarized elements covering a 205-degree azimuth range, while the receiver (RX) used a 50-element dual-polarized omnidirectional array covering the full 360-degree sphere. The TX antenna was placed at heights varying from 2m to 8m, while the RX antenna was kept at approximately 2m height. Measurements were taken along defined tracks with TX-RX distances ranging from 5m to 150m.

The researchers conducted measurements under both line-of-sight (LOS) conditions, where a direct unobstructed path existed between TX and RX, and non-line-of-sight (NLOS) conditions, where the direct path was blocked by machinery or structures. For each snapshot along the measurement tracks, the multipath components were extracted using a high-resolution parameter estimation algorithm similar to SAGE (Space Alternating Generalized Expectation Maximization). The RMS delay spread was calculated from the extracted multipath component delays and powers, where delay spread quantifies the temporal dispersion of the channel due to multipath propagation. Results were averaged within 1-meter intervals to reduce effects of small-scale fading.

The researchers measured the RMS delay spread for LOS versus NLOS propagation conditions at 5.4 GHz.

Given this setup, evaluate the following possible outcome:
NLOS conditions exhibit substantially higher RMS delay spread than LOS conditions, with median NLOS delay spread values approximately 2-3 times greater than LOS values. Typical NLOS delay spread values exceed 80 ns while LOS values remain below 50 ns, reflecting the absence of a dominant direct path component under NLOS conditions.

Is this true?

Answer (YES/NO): NO